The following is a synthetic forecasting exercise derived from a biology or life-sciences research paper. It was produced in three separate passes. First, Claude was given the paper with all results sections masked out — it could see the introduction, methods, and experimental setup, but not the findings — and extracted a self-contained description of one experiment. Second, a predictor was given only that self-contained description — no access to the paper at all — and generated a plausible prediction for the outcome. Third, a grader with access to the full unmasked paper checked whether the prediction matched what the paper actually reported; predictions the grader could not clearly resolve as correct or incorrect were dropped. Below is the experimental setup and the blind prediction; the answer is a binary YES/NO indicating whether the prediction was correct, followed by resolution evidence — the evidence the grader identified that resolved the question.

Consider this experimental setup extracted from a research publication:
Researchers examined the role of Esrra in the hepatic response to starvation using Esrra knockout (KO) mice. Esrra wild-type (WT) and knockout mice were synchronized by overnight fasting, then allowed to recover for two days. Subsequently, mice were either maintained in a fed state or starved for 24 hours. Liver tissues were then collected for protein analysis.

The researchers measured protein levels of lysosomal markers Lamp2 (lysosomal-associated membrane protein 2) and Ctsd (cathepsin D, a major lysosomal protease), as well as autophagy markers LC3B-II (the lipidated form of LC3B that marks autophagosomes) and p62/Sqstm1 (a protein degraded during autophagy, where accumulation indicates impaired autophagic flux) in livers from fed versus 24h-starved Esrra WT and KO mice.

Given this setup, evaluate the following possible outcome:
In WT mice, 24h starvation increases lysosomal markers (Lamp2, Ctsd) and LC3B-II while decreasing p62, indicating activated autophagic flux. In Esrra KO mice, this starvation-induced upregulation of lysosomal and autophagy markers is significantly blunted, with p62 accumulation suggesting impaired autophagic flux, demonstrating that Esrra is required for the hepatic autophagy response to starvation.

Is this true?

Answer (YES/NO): NO